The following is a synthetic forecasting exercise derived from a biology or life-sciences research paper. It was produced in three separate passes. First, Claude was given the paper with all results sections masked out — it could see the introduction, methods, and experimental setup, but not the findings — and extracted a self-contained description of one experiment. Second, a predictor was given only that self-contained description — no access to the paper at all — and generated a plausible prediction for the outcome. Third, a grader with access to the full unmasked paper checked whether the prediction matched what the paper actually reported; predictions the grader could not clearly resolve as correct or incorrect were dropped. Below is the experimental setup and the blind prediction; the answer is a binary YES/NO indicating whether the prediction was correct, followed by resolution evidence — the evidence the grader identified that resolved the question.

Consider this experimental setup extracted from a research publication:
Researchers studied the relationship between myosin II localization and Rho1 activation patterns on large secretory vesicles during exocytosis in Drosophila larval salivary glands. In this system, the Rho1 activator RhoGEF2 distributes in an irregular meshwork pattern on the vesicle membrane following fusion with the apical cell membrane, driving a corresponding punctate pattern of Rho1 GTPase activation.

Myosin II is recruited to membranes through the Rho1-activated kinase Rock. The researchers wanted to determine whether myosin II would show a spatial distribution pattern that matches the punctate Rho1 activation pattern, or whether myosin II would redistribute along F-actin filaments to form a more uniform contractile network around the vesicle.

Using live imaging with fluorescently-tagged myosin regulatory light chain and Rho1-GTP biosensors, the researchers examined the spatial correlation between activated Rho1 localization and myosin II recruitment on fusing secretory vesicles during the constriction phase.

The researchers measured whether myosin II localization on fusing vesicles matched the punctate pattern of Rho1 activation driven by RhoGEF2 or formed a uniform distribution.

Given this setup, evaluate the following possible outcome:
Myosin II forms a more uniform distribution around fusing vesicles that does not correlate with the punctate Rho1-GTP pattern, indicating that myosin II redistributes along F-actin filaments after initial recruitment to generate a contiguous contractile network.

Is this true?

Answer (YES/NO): NO